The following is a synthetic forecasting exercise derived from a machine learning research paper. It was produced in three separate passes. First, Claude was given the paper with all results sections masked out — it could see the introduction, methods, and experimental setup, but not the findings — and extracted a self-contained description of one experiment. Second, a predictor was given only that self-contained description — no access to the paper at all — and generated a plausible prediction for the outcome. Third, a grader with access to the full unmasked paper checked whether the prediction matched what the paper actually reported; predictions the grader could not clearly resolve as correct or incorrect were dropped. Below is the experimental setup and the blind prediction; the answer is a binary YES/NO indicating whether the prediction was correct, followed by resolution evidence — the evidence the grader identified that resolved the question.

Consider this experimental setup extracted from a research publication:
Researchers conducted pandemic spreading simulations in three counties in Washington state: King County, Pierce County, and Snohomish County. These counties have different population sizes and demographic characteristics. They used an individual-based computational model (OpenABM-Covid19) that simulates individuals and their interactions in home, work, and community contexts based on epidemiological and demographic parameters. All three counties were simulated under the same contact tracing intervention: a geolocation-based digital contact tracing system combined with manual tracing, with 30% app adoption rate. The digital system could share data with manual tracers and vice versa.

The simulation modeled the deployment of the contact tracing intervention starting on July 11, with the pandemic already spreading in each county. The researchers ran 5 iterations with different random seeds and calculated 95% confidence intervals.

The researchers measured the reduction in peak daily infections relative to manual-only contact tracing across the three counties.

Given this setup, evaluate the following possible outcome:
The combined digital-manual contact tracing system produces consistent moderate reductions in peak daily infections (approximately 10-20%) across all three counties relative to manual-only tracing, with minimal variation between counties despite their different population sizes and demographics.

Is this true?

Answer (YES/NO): NO